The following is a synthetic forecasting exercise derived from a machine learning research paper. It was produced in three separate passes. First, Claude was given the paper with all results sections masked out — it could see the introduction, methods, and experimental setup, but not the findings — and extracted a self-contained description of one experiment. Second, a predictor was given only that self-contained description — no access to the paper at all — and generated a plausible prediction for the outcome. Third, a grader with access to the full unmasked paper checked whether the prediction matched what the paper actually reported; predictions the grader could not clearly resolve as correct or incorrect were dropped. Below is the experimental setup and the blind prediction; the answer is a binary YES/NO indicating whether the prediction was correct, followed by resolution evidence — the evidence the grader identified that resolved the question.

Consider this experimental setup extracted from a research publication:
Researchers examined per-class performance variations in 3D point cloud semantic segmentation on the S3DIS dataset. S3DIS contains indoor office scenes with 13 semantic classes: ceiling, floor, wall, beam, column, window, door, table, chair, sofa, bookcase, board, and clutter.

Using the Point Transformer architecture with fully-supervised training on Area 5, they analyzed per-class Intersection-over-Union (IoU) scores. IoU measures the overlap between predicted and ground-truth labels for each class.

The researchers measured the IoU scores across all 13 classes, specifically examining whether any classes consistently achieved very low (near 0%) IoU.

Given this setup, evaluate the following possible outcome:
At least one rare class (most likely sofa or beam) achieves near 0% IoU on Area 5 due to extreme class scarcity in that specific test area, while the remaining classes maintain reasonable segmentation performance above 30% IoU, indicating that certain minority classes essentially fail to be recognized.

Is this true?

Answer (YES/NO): YES